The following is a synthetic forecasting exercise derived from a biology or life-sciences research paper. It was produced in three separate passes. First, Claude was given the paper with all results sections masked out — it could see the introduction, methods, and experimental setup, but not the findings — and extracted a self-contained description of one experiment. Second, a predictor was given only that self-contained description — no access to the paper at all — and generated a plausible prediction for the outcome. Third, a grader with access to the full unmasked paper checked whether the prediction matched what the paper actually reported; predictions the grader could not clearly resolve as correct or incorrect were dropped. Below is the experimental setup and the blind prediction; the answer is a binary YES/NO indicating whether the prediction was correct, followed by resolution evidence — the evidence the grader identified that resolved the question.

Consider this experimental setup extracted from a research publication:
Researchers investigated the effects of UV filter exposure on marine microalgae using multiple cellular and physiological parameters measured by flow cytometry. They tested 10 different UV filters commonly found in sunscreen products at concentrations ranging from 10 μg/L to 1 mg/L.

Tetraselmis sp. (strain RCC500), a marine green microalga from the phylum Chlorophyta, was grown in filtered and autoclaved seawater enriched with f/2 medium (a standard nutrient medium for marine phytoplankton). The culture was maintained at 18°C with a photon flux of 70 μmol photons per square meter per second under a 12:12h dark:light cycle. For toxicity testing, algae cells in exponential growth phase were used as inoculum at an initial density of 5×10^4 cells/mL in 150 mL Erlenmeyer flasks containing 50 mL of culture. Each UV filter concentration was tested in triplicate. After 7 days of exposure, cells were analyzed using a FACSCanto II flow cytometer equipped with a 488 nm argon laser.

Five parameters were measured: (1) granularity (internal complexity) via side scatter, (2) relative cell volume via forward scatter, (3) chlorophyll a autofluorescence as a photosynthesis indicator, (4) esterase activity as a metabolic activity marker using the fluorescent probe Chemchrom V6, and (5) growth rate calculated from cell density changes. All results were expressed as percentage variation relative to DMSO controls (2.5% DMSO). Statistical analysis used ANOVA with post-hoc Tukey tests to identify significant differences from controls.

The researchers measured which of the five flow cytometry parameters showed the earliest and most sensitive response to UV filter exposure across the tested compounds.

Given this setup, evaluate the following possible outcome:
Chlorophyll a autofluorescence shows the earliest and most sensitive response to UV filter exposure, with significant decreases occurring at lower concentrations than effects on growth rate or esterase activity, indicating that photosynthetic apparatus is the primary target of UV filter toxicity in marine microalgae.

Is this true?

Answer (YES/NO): NO